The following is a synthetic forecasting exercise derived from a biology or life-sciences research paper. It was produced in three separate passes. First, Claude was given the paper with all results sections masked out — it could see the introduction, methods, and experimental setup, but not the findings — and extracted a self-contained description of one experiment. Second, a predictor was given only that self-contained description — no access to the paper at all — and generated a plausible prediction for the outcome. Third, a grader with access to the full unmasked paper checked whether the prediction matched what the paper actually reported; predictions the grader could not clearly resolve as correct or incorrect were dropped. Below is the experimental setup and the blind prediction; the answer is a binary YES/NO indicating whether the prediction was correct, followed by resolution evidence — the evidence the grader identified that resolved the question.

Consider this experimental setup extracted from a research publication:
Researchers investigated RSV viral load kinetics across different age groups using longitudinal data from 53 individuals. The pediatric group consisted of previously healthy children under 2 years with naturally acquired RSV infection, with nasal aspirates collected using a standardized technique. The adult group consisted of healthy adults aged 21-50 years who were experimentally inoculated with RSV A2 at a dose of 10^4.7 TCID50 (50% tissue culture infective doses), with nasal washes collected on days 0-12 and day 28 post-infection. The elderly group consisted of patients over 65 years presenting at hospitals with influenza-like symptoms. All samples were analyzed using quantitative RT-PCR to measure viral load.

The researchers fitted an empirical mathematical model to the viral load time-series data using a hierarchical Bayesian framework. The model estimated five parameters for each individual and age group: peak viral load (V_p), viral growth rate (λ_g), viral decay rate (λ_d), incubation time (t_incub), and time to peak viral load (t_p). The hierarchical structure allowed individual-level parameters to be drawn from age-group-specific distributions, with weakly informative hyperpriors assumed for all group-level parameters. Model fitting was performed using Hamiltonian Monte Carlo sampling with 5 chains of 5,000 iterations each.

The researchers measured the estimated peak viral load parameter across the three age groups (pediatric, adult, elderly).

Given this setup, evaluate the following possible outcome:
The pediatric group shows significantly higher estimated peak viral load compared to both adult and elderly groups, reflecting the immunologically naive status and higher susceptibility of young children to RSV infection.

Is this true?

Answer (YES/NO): YES